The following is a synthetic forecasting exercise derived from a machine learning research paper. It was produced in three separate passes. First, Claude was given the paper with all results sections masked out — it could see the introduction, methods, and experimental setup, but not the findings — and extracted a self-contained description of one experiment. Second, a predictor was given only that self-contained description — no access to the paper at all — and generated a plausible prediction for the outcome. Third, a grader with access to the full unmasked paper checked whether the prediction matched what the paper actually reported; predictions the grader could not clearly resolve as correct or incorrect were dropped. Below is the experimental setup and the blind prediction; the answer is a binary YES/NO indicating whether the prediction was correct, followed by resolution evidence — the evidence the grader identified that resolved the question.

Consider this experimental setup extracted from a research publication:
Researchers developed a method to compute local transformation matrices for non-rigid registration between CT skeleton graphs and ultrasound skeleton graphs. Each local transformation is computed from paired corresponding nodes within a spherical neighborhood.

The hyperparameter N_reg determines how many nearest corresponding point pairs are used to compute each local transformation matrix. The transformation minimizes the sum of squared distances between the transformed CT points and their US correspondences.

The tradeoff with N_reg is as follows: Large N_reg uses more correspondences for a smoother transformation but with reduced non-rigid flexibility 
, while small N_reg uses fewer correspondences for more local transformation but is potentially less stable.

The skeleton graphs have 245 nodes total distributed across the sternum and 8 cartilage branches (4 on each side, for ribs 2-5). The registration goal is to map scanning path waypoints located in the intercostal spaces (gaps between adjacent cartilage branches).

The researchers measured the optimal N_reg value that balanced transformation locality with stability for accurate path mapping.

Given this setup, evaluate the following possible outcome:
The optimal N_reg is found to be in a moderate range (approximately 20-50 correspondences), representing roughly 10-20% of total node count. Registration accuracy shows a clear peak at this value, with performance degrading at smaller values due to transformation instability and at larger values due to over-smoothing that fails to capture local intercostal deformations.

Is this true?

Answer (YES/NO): NO